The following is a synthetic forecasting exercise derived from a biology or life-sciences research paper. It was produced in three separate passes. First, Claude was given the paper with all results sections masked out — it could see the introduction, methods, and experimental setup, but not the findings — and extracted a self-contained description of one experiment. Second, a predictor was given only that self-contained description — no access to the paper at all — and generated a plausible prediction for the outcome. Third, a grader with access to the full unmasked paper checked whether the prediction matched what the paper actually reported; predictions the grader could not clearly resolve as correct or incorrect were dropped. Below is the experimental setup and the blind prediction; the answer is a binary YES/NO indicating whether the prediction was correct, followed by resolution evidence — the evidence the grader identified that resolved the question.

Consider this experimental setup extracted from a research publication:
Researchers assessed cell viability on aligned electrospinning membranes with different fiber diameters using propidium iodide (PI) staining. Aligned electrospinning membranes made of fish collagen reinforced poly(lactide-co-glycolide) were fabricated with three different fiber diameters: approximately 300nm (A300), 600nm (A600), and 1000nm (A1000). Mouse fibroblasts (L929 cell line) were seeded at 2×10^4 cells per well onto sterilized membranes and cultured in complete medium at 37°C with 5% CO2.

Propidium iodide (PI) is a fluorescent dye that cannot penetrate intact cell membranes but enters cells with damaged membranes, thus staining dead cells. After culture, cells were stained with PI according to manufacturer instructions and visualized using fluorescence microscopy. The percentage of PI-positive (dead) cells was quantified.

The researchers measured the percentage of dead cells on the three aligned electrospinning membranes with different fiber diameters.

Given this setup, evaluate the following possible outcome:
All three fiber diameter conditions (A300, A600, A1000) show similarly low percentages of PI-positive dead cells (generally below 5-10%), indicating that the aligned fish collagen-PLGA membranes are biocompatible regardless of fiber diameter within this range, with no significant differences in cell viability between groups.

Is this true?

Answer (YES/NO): NO